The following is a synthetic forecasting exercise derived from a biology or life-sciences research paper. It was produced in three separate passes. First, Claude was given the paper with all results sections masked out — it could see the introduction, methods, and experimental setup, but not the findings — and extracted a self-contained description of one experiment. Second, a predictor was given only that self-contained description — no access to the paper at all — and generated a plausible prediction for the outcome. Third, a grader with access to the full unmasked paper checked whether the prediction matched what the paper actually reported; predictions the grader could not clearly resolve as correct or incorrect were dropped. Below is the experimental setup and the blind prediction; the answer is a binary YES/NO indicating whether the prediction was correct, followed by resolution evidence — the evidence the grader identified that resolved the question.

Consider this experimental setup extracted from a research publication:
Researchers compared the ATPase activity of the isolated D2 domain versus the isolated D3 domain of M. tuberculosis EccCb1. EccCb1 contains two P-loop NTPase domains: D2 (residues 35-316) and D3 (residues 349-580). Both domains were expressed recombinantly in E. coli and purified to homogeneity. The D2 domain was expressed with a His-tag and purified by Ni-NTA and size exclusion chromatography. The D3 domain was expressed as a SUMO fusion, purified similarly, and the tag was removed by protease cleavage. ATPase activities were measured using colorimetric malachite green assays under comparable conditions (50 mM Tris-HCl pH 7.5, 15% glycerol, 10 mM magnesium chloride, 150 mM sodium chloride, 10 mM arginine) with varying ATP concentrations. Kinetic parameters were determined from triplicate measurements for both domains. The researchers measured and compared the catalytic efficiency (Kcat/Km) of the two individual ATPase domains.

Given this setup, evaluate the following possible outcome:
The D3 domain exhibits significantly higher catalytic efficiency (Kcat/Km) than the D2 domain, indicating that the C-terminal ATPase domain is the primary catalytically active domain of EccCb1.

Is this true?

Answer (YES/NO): NO